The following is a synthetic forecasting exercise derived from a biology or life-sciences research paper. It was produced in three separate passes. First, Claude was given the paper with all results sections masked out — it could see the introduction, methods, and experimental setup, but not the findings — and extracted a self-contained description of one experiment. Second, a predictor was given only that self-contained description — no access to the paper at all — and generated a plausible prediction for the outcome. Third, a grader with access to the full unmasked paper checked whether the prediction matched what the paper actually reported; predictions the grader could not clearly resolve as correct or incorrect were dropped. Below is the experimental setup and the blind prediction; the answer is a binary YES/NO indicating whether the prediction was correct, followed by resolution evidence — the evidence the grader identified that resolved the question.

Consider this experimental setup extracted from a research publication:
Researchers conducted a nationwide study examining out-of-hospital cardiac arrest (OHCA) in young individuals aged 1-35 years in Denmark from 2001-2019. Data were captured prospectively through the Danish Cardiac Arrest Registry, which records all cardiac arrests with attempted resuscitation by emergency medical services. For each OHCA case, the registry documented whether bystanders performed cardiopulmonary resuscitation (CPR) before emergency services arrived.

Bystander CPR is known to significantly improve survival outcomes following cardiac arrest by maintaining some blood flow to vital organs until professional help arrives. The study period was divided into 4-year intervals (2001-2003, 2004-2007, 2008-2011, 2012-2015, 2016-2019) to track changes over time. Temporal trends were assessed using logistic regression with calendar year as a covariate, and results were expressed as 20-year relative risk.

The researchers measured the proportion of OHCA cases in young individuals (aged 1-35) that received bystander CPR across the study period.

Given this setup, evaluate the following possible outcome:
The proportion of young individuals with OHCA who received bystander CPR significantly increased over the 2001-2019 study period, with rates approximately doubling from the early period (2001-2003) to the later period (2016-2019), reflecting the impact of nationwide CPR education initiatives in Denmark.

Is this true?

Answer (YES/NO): NO